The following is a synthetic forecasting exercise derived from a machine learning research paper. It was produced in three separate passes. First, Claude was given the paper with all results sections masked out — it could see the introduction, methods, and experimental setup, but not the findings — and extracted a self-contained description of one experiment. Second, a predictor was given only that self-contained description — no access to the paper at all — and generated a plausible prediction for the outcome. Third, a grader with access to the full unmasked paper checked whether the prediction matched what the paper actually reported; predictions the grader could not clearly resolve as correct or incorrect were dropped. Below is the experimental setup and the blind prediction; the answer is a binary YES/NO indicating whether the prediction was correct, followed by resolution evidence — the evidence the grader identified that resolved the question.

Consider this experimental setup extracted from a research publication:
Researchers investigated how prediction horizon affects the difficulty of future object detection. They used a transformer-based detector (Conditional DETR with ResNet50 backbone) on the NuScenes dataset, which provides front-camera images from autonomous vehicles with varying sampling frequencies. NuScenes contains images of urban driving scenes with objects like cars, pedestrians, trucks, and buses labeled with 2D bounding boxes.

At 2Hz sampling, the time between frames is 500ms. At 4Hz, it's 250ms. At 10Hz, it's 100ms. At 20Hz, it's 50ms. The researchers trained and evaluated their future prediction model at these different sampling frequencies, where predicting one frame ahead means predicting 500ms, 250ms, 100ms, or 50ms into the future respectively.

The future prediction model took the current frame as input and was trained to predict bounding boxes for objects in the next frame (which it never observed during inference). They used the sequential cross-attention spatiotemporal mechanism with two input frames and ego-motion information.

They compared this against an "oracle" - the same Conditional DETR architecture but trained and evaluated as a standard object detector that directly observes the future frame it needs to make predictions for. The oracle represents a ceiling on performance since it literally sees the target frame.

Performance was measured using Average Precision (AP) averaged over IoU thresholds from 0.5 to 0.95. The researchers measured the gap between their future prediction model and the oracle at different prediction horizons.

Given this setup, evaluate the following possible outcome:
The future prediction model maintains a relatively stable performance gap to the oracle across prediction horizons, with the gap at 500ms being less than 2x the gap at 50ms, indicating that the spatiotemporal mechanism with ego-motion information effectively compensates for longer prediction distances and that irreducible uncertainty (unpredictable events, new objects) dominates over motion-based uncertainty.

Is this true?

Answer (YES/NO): NO